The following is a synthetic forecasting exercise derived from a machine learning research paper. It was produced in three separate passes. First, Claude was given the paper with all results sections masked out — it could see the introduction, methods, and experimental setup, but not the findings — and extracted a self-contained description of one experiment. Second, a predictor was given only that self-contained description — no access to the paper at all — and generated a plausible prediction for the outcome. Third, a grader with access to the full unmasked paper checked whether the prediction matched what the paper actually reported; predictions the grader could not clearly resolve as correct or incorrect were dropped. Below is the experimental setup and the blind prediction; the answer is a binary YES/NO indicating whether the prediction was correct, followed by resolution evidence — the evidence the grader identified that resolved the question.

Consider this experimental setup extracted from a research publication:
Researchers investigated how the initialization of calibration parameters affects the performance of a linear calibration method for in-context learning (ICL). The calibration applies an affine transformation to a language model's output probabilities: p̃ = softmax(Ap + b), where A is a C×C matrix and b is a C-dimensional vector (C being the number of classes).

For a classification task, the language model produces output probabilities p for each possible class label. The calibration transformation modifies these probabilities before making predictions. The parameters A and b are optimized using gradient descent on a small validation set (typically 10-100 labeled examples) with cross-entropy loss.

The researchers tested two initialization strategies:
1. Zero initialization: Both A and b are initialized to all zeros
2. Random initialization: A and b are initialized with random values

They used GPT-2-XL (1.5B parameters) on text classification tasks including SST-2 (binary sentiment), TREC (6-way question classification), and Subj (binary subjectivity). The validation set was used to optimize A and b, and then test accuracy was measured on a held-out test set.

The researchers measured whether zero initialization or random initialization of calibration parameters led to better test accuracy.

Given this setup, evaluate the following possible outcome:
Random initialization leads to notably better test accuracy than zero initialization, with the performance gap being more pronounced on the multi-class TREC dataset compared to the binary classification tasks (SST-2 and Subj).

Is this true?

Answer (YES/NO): NO